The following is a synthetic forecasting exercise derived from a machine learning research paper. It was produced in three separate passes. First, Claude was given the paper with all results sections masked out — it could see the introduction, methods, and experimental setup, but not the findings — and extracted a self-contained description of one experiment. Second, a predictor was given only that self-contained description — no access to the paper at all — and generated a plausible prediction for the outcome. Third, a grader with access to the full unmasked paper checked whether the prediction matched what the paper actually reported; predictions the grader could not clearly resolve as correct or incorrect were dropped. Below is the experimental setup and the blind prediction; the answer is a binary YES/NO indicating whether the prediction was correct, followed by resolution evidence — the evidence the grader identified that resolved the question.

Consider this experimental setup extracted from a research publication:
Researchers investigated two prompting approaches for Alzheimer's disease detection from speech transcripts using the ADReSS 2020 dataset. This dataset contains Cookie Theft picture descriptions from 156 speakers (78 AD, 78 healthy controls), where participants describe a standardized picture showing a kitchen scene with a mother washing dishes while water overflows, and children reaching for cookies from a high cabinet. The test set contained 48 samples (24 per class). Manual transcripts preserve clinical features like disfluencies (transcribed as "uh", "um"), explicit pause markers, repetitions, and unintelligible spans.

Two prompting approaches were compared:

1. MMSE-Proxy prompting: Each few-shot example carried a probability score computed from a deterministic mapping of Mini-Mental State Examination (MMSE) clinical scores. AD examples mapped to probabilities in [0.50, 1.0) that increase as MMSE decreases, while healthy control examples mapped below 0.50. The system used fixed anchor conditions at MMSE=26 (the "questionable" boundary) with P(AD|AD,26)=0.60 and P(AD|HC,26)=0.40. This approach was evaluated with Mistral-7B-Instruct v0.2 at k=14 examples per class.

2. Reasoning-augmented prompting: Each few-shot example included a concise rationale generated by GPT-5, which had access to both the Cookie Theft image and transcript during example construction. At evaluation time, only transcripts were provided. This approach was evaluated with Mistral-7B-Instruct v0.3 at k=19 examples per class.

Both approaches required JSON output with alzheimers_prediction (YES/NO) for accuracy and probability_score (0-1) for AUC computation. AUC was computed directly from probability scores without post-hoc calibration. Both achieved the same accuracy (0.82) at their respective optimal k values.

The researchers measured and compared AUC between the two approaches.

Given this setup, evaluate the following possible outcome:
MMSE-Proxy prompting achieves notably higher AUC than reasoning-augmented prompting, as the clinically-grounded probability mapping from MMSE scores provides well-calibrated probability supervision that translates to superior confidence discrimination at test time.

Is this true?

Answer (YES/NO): YES